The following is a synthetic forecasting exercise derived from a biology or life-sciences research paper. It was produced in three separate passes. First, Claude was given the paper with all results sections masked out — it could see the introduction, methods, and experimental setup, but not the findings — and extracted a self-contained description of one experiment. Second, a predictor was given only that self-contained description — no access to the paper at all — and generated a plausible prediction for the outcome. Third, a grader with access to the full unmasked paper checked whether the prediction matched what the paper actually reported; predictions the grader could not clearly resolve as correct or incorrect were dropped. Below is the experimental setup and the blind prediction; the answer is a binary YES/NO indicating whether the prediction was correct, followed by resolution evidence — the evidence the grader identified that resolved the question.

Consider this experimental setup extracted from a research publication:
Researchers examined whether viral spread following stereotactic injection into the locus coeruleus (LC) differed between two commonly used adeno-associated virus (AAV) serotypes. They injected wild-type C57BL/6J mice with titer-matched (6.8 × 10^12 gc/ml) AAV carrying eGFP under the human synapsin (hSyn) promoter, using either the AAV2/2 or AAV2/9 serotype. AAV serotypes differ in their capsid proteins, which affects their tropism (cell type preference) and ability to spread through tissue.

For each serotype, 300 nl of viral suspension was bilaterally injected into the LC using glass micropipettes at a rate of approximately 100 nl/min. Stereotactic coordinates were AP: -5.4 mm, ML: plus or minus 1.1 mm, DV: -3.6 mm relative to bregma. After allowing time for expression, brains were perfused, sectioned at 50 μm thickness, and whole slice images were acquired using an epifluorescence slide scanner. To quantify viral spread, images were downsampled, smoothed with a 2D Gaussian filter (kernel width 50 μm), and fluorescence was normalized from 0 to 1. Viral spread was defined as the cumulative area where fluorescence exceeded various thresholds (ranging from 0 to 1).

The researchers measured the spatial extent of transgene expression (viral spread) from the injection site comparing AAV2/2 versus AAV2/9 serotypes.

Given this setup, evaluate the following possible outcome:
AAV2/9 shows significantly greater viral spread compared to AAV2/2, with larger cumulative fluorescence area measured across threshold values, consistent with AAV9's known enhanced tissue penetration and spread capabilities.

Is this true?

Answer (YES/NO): YES